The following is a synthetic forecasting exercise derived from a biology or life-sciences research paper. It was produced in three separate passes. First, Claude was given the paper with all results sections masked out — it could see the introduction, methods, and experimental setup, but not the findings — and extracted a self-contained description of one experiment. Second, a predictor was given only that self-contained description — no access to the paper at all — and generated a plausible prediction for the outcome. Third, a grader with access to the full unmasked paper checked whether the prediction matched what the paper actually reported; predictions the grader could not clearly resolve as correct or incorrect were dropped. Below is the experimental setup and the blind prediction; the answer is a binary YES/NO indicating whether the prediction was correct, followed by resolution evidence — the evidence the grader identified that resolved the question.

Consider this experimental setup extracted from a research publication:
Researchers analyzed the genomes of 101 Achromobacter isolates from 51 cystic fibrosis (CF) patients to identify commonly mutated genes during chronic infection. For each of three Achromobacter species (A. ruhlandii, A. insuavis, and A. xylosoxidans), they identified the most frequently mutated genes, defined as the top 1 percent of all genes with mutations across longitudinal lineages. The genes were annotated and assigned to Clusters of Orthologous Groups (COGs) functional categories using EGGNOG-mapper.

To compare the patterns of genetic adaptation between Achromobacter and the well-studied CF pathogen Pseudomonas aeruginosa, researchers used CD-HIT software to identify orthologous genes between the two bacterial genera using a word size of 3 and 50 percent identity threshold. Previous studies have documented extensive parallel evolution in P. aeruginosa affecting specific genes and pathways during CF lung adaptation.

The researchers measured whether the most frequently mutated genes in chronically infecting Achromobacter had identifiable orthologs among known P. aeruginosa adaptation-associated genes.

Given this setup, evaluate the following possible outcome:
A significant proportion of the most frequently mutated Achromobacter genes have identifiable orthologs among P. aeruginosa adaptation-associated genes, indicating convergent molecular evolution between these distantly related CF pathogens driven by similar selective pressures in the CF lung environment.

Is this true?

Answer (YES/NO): NO